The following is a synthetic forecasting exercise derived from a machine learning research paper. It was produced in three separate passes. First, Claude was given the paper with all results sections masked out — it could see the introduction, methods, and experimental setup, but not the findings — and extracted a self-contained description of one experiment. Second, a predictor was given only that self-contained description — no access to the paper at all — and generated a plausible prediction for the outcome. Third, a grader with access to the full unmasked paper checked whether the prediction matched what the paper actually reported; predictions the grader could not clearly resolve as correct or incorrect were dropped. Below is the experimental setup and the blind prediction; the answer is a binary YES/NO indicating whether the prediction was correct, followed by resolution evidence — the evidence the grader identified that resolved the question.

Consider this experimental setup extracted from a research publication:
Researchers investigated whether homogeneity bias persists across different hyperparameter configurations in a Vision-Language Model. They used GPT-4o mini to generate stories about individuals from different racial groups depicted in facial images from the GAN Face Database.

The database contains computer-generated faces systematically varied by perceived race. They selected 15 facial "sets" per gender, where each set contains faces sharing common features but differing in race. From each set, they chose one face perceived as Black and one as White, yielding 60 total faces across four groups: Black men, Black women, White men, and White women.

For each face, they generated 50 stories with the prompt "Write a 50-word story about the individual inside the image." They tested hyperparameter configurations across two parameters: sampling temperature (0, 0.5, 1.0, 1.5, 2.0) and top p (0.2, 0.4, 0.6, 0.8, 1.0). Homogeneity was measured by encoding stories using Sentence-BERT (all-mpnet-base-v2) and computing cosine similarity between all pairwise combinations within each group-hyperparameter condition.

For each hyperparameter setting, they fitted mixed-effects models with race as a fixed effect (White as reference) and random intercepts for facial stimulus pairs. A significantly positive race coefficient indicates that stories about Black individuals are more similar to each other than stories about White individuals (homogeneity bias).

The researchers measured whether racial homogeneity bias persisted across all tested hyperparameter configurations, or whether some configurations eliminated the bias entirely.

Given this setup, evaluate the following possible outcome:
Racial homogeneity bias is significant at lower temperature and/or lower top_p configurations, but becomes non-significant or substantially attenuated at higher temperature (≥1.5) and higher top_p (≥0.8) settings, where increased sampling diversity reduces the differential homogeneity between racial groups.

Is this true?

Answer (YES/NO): NO